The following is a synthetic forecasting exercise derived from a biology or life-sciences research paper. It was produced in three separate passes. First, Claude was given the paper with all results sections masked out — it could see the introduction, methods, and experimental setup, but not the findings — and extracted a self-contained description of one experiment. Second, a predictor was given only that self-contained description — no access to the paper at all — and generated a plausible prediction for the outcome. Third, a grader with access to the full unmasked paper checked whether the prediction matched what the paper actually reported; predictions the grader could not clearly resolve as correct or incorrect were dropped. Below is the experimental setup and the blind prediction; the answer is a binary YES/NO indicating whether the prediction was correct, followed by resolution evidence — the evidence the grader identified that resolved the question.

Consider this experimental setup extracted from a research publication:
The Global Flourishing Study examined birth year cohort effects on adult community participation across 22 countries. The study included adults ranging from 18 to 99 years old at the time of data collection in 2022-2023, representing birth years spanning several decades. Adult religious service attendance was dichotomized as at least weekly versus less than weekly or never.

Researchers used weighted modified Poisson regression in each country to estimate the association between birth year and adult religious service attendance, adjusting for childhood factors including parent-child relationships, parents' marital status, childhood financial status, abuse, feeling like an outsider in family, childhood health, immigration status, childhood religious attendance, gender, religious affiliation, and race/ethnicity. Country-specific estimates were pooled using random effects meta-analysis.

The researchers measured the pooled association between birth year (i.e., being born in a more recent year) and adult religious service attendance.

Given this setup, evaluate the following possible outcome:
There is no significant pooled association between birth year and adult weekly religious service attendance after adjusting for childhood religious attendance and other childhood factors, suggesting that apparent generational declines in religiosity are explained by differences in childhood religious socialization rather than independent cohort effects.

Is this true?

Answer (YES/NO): NO